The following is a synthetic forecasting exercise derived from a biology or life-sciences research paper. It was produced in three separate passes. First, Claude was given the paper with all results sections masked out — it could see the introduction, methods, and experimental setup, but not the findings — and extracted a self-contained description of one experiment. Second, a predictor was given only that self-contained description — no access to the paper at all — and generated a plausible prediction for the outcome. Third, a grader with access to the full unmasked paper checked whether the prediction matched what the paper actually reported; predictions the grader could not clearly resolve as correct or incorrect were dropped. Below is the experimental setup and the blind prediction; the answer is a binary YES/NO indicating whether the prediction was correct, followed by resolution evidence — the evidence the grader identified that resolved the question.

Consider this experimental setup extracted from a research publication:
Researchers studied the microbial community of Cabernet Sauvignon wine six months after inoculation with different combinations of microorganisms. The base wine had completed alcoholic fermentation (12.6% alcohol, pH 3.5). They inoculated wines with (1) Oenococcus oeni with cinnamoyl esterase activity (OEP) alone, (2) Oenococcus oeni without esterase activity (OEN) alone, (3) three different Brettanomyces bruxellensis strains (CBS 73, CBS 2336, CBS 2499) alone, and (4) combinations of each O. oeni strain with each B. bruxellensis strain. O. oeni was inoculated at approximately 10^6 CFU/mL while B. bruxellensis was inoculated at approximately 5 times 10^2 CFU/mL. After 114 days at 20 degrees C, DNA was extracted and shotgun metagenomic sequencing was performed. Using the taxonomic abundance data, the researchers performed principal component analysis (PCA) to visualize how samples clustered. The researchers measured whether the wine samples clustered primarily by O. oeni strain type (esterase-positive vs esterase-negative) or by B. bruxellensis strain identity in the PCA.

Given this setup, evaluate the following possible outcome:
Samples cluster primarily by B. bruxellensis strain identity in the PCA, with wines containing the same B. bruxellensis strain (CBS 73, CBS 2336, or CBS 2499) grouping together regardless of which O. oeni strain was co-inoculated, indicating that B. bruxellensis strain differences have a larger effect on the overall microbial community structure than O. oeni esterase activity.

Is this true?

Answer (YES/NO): NO